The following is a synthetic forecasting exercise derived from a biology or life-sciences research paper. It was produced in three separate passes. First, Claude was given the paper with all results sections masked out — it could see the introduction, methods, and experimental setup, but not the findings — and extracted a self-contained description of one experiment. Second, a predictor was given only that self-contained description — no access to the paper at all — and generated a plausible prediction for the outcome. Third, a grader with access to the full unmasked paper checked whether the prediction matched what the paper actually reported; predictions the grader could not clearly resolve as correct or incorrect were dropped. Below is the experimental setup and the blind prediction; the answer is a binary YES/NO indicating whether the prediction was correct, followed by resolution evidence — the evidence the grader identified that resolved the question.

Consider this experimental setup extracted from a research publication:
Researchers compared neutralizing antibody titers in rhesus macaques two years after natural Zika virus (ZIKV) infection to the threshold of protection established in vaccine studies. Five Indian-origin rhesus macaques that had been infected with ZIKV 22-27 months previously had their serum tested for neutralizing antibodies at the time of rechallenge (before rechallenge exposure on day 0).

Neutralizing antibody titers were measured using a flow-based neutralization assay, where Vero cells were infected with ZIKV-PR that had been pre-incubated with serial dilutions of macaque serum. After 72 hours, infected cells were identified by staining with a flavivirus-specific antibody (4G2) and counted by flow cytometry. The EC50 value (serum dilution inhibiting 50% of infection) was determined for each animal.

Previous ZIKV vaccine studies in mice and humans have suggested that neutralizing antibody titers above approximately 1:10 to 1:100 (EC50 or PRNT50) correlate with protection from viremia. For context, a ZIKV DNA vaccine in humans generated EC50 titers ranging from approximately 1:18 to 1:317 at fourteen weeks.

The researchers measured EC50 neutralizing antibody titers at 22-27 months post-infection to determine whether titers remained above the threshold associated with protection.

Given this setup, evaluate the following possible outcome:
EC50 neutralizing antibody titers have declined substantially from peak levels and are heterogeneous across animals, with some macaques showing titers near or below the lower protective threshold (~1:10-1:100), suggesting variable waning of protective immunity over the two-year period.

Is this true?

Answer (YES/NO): NO